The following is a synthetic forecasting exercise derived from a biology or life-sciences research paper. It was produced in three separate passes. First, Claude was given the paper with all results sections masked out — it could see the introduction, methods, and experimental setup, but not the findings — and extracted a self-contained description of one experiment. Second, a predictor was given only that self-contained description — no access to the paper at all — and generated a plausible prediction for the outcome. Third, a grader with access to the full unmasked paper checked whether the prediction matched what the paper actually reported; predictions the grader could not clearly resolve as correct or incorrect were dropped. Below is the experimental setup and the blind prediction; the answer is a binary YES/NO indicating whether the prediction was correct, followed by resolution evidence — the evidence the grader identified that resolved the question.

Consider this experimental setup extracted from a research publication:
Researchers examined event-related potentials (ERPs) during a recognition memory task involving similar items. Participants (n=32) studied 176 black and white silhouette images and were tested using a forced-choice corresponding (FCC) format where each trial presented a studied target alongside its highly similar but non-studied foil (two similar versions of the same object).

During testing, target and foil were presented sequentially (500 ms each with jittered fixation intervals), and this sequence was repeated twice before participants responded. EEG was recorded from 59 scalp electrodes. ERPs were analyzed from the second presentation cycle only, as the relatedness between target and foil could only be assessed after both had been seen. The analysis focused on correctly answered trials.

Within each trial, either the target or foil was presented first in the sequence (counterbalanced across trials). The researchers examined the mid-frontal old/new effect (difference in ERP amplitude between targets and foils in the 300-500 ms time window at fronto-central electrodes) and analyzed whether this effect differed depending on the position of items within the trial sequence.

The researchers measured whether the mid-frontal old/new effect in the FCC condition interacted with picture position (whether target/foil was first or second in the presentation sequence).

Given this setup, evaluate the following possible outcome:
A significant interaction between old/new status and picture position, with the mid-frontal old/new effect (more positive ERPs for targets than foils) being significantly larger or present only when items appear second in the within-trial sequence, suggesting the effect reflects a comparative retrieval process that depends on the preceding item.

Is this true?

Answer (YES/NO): NO